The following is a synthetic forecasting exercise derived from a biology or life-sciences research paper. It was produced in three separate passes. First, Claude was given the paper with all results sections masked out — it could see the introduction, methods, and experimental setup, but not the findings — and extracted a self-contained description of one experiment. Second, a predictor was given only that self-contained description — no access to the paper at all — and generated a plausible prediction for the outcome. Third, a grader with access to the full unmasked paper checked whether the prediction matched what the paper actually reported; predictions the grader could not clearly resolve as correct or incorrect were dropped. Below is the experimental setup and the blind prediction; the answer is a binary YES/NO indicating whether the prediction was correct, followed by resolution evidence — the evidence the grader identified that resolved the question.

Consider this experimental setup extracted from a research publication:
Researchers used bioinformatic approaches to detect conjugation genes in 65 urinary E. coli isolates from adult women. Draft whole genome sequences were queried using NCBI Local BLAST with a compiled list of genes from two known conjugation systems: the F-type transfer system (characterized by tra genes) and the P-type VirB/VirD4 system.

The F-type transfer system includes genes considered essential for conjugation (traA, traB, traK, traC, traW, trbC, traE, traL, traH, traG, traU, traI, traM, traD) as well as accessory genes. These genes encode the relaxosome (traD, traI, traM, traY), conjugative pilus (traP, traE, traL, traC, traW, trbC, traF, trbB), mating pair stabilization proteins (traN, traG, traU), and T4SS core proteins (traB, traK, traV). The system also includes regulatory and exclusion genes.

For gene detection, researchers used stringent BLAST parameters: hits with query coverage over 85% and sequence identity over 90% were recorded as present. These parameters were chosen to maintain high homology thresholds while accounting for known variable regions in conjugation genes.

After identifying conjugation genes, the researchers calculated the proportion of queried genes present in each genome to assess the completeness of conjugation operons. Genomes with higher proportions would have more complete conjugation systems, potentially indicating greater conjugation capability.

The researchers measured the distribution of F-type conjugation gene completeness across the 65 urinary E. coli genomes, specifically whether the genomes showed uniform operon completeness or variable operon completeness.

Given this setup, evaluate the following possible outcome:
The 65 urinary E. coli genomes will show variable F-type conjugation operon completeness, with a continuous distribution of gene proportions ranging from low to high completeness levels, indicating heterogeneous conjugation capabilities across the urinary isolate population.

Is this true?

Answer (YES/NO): NO